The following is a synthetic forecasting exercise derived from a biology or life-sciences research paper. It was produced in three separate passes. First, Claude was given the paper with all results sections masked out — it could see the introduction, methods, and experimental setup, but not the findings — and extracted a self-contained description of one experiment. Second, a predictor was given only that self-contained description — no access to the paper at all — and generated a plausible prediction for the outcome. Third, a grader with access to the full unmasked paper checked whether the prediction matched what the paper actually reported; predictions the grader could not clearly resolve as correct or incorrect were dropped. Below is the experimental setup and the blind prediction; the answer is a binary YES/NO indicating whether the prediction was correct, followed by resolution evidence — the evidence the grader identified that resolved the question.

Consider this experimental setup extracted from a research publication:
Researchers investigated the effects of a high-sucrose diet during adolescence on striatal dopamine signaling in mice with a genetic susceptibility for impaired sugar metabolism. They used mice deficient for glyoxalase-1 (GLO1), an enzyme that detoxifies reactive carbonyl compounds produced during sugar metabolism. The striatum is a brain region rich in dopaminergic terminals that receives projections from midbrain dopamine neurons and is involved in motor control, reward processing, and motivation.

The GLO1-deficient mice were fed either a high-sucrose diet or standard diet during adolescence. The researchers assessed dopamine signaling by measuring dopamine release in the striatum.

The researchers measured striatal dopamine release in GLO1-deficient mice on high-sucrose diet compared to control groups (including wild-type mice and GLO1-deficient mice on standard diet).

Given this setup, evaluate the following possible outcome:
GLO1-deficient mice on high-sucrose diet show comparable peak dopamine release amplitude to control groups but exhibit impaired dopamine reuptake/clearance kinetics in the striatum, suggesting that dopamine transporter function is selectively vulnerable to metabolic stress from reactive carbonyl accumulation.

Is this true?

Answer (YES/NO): NO